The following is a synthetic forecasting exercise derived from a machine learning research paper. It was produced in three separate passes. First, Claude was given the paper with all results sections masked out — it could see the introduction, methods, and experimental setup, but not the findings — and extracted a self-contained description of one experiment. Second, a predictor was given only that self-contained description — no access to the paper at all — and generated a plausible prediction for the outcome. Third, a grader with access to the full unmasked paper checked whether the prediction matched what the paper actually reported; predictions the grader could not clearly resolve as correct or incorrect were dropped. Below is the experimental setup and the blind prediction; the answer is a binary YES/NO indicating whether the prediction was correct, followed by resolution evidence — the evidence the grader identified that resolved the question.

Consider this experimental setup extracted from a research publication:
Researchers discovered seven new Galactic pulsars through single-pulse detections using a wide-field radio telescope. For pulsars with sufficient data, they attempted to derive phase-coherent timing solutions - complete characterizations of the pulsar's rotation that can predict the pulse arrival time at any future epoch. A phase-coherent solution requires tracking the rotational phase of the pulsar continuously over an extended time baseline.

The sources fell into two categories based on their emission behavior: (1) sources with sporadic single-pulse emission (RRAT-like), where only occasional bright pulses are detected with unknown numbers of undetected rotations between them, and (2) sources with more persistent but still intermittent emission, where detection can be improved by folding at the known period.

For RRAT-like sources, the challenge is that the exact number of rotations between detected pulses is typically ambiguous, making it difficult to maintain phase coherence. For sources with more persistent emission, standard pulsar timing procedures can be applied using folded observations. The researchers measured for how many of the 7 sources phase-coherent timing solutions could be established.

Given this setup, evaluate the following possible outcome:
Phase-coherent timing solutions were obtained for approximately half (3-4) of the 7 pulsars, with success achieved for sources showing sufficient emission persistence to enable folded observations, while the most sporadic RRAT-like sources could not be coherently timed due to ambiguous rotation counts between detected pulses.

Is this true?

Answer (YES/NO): YES